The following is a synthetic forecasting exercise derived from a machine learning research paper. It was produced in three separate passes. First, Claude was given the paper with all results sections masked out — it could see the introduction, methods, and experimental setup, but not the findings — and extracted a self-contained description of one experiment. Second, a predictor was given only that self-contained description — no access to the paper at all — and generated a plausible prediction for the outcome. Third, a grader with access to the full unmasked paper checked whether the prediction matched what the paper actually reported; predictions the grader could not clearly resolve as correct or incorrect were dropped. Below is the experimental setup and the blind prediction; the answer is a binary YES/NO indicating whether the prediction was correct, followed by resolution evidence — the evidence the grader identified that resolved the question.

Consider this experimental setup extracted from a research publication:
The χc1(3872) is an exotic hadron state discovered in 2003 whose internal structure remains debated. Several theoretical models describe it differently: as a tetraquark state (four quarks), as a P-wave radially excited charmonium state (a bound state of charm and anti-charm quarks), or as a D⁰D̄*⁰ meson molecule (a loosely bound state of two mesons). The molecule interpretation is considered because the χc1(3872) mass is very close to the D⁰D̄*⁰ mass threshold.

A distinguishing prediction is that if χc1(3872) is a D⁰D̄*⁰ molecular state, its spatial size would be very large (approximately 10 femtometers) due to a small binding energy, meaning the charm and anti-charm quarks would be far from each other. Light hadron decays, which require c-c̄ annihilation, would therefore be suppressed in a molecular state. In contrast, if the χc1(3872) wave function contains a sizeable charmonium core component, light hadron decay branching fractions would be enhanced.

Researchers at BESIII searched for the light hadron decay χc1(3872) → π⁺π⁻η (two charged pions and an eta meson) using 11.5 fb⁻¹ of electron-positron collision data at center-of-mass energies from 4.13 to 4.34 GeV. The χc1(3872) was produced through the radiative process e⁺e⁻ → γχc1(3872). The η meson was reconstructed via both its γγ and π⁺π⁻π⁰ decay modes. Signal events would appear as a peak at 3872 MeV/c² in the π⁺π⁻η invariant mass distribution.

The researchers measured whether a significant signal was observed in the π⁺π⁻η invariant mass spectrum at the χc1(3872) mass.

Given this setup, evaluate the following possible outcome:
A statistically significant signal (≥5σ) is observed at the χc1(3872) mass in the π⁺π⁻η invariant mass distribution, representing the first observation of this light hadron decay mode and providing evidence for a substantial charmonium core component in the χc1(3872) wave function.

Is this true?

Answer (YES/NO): NO